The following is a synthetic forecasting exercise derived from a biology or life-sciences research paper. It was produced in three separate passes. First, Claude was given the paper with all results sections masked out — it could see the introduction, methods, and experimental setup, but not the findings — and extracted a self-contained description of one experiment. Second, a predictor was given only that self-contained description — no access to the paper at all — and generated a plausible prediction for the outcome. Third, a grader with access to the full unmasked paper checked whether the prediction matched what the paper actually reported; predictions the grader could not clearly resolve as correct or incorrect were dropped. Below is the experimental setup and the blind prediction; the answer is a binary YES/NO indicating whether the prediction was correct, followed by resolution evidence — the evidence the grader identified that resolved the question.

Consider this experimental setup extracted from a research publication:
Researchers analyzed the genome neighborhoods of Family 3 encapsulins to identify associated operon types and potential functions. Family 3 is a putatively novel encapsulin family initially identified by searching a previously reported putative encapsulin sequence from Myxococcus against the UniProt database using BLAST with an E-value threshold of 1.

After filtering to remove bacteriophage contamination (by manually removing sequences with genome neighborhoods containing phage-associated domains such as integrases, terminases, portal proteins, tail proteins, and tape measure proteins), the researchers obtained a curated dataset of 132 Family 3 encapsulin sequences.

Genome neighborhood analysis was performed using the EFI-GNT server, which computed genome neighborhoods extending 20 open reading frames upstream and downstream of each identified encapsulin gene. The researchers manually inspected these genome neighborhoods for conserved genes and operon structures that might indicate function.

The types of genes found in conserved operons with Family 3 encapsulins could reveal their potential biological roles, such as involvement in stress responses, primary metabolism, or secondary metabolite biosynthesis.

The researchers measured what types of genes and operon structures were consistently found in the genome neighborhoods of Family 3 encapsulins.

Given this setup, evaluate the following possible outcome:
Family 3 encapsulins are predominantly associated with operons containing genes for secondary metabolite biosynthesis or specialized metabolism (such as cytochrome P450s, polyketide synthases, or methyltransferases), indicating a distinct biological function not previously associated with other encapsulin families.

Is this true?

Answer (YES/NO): YES